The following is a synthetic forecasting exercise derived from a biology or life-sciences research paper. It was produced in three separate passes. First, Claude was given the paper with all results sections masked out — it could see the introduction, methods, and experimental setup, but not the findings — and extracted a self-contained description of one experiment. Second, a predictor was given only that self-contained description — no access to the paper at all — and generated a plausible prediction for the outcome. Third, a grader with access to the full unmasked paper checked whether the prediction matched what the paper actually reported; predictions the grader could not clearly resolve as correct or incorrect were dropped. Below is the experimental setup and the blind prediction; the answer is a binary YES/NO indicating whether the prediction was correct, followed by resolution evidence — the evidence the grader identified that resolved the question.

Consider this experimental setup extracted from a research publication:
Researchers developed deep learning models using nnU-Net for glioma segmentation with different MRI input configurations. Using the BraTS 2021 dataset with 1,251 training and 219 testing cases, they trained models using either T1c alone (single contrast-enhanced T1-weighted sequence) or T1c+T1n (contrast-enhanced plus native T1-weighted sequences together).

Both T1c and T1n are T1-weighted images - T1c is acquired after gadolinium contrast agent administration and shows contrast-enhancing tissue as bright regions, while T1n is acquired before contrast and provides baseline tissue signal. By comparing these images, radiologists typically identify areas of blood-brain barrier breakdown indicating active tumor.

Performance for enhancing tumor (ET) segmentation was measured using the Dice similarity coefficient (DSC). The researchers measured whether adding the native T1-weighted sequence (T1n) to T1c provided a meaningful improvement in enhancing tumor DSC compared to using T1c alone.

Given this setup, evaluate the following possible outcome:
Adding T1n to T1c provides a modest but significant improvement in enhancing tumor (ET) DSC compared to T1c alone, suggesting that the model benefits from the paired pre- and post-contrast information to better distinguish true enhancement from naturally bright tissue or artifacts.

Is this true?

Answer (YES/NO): NO